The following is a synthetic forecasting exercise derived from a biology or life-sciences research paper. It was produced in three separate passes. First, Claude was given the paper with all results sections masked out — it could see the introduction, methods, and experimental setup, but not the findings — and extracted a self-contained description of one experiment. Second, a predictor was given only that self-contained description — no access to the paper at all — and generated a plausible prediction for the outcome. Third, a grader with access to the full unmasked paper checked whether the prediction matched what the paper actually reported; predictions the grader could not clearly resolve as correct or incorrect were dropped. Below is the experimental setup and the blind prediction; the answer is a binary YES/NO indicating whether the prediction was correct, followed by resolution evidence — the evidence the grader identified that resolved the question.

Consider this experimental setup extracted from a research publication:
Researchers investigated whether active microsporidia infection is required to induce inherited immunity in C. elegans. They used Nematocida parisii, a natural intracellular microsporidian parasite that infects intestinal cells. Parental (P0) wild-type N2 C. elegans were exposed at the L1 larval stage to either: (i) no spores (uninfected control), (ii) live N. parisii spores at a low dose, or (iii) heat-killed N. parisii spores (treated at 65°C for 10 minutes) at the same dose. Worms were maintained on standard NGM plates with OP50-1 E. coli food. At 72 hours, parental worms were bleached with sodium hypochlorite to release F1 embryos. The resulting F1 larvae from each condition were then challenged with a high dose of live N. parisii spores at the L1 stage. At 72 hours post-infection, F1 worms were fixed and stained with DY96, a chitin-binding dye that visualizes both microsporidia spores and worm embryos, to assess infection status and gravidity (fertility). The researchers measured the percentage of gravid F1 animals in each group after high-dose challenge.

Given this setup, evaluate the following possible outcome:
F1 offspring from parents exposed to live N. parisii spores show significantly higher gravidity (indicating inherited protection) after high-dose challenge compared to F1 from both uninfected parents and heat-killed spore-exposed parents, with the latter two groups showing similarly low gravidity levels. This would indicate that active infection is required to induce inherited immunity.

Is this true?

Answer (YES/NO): YES